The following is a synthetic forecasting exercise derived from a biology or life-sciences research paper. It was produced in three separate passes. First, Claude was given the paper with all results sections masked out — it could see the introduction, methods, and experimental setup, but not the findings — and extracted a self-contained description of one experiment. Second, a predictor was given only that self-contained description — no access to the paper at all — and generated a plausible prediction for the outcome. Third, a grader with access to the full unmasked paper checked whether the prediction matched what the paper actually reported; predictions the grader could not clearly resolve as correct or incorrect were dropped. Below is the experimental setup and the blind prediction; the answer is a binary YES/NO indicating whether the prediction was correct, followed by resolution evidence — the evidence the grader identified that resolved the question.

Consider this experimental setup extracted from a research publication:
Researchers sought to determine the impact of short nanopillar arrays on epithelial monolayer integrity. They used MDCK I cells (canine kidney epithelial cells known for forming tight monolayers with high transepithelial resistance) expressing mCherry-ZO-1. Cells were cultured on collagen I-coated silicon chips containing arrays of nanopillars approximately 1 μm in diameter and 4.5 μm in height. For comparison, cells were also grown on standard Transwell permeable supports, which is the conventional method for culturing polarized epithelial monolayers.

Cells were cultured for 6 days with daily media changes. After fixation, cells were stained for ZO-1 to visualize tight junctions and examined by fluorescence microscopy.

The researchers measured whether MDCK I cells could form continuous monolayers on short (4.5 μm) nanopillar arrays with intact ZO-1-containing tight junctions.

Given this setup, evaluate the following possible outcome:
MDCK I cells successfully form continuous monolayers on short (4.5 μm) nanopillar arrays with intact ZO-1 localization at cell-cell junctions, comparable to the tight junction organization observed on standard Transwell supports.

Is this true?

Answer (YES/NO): YES